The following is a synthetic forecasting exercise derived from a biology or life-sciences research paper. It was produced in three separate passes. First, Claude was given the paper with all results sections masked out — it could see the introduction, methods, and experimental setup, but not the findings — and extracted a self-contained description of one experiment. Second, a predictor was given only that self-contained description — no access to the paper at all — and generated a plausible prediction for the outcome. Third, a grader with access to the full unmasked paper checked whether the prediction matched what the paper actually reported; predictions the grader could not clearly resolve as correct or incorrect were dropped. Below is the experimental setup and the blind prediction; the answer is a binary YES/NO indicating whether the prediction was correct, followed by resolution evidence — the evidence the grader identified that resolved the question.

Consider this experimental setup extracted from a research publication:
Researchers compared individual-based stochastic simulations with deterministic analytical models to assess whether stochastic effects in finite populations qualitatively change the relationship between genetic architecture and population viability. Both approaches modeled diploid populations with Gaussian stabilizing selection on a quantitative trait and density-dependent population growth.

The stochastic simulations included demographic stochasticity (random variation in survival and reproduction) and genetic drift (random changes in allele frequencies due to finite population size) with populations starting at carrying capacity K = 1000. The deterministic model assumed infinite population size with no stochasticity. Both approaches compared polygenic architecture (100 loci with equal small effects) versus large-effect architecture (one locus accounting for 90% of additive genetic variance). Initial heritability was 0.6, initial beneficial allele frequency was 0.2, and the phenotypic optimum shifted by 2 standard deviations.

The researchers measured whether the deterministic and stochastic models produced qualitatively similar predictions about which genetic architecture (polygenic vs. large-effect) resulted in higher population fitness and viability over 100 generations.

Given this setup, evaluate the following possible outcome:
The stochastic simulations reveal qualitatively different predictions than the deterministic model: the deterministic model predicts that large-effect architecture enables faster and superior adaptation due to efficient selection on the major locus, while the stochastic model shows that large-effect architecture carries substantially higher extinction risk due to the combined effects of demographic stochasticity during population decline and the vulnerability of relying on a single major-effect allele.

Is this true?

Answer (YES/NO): NO